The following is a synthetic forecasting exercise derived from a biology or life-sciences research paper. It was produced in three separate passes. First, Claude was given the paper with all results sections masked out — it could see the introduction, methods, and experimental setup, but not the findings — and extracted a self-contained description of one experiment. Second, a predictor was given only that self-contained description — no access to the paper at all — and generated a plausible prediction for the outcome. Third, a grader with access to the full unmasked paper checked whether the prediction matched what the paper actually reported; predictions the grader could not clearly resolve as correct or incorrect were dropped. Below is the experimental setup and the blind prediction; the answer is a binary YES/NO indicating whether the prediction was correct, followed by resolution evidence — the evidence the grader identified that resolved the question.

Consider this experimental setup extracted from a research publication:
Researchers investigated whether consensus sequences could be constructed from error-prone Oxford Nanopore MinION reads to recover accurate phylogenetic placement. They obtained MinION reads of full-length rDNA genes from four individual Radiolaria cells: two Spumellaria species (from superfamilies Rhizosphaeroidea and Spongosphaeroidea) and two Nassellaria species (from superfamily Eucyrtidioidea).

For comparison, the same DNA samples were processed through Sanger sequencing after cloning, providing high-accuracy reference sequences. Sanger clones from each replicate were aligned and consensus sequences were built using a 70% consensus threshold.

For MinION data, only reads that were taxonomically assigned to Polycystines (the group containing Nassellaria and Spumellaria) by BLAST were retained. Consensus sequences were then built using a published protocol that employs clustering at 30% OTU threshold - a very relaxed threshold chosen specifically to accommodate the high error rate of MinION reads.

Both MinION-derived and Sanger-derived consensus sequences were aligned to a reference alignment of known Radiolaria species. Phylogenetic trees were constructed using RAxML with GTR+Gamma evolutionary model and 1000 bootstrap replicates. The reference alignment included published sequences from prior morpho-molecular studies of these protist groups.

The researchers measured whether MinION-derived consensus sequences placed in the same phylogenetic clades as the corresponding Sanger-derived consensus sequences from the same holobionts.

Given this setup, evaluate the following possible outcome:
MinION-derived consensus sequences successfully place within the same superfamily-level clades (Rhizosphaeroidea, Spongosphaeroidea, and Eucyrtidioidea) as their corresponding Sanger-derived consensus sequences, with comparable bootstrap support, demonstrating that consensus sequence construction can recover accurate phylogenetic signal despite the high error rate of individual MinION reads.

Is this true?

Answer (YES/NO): YES